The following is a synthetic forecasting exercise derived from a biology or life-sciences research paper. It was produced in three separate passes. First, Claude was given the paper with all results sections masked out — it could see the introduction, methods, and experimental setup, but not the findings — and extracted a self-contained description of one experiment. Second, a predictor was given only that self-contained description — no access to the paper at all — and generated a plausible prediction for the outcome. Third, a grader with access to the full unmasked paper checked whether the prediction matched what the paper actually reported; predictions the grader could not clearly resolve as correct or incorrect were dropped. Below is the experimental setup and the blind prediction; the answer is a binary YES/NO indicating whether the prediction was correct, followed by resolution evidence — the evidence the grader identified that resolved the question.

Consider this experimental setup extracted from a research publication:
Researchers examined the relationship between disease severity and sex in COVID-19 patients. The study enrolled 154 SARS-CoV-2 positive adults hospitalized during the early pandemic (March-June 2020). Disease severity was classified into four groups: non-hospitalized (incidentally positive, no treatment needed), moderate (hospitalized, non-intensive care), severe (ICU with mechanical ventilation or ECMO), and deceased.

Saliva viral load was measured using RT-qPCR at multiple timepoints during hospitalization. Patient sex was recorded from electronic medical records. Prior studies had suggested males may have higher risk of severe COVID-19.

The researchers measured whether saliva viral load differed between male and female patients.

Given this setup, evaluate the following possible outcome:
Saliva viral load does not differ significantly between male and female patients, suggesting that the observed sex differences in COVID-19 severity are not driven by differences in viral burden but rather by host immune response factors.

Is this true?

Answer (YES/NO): NO